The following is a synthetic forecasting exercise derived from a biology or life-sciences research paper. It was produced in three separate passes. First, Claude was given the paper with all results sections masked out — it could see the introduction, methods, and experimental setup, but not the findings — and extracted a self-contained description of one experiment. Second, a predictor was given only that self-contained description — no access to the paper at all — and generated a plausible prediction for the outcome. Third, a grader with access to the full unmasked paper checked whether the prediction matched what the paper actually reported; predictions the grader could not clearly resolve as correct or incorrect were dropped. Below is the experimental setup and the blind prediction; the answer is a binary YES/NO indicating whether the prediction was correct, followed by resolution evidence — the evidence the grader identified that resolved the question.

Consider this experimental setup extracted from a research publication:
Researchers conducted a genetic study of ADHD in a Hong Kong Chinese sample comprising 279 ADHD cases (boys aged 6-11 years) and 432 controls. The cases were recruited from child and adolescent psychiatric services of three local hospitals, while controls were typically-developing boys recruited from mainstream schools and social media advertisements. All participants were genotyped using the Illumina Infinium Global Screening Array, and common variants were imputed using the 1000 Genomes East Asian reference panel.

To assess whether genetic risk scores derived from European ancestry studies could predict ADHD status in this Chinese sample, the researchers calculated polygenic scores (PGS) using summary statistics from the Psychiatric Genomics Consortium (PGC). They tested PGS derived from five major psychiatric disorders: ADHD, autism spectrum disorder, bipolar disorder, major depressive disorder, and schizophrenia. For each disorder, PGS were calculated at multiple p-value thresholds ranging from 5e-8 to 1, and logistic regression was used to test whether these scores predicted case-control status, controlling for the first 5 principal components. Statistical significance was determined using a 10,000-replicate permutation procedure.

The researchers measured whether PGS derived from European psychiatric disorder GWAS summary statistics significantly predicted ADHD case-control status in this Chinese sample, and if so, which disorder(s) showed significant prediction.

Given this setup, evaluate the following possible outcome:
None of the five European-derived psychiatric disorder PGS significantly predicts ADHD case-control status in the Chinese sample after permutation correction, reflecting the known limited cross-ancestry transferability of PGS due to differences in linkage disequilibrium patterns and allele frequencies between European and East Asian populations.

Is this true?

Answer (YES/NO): NO